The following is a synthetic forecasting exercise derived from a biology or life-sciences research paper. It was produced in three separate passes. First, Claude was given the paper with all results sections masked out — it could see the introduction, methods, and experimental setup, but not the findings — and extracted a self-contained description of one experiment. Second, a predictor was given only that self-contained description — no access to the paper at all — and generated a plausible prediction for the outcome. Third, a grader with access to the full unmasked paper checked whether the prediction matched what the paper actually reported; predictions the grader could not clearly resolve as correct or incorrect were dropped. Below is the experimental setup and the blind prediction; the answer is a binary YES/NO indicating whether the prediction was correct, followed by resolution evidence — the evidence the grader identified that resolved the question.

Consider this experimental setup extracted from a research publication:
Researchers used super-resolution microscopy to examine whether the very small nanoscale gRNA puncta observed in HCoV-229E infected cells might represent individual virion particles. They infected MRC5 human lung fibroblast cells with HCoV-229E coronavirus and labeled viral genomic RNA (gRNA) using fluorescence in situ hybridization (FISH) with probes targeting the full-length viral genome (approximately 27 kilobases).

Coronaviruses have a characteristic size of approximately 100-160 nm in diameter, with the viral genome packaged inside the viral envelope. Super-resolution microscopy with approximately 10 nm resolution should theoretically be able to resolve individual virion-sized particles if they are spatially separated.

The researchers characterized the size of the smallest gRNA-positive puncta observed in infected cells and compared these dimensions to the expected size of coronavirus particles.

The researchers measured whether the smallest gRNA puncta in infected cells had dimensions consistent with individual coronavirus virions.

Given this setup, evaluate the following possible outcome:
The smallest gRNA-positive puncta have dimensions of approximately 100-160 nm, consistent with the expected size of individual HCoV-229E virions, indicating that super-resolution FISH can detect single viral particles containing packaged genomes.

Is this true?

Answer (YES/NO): NO